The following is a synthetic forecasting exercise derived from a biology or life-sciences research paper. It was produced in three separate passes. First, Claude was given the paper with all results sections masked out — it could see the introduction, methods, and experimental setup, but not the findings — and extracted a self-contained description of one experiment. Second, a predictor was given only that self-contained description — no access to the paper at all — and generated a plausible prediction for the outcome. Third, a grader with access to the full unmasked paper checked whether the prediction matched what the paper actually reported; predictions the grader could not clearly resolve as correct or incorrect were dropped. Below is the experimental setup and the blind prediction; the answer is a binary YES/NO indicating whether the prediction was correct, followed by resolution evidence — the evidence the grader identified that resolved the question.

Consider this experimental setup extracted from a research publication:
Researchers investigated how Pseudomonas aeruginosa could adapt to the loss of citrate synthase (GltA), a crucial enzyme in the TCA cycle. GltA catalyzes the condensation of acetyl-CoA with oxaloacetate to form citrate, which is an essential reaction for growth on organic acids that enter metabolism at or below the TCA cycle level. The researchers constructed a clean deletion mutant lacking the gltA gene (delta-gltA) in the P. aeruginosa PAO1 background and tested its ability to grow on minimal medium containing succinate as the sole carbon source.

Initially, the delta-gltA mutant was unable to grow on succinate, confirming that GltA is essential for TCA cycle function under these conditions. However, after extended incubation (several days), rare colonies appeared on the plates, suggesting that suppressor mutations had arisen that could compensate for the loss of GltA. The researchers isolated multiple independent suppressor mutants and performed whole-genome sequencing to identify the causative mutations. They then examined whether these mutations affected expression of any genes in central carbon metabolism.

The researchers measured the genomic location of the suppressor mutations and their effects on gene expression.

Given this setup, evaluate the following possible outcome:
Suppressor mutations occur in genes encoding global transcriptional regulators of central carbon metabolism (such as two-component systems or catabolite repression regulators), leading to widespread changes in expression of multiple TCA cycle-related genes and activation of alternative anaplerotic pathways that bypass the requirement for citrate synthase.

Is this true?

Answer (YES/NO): NO